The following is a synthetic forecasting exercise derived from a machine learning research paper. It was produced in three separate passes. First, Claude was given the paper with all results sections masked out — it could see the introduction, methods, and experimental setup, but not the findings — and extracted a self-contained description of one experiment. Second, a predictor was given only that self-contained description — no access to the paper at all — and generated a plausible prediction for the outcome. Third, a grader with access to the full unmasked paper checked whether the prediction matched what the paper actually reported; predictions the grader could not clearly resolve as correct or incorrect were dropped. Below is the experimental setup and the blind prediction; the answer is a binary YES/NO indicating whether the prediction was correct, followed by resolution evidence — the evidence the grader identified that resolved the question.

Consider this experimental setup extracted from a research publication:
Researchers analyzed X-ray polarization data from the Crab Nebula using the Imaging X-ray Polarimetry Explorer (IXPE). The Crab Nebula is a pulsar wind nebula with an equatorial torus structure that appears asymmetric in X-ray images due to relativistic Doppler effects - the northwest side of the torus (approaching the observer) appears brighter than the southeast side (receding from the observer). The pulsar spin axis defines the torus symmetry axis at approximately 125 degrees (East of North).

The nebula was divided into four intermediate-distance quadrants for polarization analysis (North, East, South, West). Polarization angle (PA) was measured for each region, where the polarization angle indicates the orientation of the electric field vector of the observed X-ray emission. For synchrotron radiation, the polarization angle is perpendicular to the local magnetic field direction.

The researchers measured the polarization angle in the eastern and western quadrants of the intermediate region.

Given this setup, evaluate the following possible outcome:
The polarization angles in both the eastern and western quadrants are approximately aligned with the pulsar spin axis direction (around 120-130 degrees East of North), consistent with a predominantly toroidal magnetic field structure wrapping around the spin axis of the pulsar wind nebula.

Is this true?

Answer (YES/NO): YES